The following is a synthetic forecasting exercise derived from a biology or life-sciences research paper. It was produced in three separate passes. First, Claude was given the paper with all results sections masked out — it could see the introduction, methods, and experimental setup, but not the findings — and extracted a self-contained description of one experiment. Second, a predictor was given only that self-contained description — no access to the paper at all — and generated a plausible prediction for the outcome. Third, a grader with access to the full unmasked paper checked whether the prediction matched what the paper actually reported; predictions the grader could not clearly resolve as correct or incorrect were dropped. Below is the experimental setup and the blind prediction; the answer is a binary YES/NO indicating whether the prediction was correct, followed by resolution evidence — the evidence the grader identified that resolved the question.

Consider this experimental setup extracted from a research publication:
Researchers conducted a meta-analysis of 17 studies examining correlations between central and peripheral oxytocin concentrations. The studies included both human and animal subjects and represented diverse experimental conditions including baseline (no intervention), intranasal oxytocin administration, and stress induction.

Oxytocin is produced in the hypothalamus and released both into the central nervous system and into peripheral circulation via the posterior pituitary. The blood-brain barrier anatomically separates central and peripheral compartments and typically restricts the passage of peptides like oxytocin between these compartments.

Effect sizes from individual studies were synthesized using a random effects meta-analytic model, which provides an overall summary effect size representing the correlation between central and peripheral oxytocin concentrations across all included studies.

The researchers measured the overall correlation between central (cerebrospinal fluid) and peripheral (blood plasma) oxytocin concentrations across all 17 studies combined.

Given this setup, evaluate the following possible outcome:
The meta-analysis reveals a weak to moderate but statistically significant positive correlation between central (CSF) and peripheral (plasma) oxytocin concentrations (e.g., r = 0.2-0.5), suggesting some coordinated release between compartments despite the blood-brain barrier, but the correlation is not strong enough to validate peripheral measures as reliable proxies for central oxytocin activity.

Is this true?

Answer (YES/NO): NO